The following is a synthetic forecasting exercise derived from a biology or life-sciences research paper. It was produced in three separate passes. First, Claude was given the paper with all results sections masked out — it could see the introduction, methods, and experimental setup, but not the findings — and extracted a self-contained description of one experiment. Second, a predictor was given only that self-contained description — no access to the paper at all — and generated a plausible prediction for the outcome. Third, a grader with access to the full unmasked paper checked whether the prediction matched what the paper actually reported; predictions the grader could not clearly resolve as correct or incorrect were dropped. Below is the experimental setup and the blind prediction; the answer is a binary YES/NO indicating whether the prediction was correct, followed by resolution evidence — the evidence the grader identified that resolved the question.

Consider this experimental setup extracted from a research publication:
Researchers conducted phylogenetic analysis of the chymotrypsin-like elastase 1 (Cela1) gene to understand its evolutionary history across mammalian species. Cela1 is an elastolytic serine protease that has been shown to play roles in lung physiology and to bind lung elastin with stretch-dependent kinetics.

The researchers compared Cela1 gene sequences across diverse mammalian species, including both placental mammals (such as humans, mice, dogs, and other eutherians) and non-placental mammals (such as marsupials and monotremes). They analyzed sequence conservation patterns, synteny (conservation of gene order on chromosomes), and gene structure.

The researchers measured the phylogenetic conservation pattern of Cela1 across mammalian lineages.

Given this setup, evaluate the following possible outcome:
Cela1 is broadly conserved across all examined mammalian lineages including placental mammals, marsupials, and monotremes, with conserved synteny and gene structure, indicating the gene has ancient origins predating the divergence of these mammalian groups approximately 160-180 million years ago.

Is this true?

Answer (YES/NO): NO